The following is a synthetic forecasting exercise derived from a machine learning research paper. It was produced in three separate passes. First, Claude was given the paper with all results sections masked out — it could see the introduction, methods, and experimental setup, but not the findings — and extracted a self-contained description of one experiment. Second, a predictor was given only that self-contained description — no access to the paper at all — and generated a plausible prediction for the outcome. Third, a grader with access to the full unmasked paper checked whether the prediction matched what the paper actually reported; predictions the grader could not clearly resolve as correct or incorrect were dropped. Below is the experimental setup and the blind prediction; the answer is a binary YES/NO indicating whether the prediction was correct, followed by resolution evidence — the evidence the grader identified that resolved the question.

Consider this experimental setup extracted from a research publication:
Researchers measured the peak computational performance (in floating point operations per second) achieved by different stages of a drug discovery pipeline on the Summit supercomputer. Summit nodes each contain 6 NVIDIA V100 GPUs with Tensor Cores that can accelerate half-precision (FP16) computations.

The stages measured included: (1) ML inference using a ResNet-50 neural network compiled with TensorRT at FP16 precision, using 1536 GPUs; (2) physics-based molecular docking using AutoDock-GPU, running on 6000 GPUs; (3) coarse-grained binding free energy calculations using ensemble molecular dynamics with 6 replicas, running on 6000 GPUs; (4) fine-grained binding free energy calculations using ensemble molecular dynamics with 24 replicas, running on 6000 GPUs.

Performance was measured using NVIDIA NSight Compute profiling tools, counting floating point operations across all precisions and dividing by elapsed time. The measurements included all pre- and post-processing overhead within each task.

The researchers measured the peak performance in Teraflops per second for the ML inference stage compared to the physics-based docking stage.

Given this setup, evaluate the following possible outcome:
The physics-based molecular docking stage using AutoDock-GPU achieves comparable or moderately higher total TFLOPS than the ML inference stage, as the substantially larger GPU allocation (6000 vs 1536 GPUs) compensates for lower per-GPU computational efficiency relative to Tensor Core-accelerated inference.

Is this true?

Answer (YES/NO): NO